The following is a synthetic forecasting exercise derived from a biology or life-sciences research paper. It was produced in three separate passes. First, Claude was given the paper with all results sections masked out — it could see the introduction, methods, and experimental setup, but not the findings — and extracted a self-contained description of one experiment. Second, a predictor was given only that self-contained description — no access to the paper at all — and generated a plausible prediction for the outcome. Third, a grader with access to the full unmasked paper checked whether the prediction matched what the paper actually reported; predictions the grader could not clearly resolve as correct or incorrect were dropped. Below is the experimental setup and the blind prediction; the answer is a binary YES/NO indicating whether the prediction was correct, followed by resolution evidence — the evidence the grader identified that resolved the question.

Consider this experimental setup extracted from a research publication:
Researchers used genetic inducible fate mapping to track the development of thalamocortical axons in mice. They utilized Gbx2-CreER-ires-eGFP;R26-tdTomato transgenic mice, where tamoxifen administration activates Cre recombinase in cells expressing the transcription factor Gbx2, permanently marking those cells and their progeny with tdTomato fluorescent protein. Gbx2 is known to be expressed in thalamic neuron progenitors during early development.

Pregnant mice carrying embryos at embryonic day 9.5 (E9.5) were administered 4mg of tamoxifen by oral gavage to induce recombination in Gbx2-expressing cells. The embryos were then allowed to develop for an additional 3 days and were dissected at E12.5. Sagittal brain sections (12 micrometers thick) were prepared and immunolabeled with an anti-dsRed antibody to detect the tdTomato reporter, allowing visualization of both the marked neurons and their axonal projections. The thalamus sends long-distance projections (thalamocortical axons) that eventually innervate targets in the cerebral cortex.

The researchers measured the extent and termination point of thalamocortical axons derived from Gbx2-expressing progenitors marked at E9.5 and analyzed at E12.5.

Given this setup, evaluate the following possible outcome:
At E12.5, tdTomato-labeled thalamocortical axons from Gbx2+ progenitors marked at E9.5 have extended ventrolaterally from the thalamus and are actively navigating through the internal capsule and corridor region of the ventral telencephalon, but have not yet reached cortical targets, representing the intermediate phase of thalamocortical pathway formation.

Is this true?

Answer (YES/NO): NO